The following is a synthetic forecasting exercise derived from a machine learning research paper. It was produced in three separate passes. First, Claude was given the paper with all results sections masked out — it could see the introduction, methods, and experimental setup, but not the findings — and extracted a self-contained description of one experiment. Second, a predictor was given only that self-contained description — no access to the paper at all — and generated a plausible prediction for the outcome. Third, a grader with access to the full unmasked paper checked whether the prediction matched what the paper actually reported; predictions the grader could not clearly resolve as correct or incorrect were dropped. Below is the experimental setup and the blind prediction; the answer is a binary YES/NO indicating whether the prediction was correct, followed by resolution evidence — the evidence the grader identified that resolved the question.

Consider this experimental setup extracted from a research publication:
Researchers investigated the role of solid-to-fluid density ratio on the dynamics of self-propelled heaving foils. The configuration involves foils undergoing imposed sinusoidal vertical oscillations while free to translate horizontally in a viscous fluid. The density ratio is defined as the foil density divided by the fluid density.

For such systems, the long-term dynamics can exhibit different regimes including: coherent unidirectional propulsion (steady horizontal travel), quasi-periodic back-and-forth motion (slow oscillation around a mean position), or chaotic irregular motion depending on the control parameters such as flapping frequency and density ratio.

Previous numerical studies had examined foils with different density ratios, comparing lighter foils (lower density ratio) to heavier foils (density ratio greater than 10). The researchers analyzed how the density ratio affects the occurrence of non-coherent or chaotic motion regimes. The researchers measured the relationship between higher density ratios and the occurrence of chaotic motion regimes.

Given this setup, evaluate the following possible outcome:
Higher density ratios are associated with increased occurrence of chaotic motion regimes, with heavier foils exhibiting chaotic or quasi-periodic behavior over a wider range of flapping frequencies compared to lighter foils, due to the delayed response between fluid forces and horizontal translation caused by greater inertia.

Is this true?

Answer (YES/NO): NO